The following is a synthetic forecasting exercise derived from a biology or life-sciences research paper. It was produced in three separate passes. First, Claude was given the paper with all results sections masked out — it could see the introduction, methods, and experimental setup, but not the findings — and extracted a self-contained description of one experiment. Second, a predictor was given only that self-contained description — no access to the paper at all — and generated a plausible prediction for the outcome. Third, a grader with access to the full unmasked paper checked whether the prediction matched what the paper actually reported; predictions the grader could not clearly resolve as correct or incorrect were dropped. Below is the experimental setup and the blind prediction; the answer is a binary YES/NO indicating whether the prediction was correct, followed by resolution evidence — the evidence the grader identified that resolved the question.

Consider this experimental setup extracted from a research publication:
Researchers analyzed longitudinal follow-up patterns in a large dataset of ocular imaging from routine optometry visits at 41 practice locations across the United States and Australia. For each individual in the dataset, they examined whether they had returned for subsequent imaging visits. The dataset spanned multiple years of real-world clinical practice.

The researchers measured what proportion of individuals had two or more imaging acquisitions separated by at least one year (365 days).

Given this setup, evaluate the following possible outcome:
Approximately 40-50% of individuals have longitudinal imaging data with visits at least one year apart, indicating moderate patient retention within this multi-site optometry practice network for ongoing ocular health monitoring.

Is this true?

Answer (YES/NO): NO